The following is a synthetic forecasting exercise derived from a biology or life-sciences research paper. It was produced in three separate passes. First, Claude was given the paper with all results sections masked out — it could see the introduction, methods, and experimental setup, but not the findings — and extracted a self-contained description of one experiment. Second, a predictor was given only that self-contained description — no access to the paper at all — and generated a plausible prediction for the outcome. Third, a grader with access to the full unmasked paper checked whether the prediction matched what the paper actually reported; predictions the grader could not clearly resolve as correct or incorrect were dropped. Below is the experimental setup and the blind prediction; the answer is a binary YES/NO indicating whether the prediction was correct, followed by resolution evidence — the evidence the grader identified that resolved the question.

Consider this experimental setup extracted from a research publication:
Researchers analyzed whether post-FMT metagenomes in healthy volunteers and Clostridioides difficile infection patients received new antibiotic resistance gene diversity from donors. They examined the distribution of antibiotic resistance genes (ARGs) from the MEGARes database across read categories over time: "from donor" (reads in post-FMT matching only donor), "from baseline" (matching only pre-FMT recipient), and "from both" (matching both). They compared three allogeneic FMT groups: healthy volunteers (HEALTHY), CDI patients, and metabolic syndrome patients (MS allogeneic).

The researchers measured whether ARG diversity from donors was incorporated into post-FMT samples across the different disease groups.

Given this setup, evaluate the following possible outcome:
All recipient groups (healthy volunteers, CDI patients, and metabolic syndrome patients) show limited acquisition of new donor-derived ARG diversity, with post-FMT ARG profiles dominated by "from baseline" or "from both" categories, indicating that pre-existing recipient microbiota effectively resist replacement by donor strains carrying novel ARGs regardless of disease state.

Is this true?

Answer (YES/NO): NO